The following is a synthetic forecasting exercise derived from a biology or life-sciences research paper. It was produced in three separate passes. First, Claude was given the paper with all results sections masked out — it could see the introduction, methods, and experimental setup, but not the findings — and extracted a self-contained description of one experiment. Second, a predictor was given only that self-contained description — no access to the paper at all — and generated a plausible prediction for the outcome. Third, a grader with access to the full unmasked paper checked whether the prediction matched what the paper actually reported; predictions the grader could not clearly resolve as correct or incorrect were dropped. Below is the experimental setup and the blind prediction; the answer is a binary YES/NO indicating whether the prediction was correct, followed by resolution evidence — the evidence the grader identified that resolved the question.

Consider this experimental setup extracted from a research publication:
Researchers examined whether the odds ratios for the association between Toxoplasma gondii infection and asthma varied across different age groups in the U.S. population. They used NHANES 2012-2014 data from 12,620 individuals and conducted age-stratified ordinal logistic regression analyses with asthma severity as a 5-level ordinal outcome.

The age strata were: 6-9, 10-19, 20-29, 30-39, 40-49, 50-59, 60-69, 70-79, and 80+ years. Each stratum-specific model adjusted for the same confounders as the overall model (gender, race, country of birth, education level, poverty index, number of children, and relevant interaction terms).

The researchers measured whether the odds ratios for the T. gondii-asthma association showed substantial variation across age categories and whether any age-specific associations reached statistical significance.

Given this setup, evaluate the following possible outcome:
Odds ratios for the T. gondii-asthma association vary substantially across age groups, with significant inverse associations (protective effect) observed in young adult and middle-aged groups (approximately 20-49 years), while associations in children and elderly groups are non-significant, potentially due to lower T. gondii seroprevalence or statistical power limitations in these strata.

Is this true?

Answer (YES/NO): NO